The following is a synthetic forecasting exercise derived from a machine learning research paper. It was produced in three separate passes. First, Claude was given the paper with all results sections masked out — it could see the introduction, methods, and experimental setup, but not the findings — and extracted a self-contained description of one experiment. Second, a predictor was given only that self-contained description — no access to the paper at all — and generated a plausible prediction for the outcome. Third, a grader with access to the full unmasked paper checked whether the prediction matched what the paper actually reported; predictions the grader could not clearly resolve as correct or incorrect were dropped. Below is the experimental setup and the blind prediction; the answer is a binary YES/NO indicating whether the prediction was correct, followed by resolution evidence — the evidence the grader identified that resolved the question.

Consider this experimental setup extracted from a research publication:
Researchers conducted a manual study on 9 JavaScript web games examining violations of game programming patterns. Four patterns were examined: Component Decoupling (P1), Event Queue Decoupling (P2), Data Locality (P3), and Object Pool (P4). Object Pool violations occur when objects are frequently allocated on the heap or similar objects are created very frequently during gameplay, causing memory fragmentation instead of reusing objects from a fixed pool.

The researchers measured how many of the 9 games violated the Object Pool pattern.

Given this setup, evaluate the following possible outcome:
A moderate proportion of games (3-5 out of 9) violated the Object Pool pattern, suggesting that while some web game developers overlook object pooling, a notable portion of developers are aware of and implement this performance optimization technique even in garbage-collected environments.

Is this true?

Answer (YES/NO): YES